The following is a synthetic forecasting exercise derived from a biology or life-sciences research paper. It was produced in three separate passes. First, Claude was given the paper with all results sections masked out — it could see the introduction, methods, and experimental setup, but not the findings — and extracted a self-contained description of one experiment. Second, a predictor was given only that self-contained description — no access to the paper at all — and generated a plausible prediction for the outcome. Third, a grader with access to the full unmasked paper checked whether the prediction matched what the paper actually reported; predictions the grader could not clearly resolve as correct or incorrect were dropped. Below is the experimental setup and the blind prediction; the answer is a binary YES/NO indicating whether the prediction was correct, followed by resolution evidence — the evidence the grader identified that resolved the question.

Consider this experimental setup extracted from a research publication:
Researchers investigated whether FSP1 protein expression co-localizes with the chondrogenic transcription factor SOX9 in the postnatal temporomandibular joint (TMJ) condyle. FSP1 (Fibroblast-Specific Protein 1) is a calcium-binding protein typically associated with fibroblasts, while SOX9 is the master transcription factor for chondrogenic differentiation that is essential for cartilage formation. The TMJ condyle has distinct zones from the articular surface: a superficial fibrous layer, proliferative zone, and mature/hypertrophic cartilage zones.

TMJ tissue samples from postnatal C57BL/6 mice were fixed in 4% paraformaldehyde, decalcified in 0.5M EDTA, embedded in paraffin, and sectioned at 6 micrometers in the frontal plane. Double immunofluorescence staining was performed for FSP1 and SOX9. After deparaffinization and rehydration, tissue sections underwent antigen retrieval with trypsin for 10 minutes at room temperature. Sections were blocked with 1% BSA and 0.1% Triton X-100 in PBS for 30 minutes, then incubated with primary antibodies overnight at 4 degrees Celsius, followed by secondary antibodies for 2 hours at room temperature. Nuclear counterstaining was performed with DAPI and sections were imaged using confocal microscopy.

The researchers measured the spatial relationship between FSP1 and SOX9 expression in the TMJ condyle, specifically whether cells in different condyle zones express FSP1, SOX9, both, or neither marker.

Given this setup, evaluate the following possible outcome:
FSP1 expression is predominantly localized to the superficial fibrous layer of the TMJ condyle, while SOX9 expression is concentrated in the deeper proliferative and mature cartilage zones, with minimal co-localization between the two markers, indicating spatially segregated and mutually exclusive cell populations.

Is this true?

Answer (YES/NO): YES